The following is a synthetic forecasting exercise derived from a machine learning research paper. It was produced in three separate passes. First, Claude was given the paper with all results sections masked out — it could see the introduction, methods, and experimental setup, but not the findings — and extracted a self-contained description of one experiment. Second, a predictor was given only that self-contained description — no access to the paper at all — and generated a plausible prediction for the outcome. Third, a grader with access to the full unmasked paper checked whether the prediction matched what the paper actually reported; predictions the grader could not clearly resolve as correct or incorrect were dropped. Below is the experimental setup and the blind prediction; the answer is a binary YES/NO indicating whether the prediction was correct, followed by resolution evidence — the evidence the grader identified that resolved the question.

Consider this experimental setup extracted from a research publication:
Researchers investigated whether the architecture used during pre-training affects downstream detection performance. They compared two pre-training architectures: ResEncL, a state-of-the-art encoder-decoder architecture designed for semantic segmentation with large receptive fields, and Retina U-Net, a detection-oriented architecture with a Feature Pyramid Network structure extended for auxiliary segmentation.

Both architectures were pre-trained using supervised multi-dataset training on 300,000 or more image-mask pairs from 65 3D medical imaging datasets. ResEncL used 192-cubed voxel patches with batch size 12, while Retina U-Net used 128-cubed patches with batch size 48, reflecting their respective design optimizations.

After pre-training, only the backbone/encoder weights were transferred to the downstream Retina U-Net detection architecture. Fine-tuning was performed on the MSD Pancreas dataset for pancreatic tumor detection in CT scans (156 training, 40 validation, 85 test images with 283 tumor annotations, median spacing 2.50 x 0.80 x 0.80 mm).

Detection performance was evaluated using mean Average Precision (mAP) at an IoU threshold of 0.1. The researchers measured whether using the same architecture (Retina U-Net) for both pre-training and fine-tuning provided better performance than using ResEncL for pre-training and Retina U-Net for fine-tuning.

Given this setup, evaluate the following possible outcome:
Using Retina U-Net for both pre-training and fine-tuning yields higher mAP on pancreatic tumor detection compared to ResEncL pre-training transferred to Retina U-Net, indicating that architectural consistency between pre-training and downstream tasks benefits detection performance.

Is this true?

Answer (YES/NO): YES